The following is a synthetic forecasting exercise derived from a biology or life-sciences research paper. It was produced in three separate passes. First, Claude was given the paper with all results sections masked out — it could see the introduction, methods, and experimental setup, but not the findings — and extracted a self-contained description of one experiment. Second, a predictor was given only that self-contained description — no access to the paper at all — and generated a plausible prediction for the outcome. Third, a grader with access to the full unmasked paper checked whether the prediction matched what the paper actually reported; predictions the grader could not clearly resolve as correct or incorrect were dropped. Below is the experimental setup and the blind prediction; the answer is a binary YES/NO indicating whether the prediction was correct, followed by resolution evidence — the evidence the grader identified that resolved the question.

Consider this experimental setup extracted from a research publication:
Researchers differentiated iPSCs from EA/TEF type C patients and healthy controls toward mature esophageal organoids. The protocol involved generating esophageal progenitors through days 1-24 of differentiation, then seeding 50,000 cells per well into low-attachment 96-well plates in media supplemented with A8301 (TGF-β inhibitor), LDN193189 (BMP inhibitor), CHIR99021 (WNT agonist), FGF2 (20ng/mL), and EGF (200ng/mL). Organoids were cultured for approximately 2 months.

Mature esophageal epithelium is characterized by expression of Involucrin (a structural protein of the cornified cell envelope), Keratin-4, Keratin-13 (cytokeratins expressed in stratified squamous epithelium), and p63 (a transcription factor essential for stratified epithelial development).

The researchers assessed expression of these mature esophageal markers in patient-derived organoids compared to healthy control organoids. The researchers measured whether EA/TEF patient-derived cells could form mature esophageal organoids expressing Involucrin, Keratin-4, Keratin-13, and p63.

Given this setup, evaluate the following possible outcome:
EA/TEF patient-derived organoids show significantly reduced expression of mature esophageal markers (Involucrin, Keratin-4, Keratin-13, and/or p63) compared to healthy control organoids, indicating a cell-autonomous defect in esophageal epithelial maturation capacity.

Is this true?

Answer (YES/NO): NO